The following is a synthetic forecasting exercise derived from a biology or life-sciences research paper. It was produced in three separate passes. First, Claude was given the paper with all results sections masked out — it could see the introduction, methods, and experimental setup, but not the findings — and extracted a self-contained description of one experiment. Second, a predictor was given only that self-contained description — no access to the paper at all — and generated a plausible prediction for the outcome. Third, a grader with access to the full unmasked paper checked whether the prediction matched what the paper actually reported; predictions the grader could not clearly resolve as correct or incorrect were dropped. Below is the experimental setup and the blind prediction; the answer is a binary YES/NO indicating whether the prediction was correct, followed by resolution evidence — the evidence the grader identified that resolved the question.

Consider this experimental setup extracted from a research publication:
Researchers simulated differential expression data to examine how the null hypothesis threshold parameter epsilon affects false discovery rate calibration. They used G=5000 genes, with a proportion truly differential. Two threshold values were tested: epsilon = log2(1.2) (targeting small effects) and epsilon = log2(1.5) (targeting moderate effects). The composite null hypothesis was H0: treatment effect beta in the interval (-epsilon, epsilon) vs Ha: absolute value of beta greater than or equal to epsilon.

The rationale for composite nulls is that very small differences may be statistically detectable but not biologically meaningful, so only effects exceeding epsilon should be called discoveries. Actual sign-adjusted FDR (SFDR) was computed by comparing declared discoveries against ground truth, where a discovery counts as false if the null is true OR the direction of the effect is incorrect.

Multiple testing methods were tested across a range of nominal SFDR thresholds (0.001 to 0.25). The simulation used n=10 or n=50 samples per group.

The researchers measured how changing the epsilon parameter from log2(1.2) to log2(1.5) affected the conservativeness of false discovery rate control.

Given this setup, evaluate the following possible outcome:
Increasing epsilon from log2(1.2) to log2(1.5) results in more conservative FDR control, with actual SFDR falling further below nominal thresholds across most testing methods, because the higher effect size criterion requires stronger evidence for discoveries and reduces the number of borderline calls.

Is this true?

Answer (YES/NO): YES